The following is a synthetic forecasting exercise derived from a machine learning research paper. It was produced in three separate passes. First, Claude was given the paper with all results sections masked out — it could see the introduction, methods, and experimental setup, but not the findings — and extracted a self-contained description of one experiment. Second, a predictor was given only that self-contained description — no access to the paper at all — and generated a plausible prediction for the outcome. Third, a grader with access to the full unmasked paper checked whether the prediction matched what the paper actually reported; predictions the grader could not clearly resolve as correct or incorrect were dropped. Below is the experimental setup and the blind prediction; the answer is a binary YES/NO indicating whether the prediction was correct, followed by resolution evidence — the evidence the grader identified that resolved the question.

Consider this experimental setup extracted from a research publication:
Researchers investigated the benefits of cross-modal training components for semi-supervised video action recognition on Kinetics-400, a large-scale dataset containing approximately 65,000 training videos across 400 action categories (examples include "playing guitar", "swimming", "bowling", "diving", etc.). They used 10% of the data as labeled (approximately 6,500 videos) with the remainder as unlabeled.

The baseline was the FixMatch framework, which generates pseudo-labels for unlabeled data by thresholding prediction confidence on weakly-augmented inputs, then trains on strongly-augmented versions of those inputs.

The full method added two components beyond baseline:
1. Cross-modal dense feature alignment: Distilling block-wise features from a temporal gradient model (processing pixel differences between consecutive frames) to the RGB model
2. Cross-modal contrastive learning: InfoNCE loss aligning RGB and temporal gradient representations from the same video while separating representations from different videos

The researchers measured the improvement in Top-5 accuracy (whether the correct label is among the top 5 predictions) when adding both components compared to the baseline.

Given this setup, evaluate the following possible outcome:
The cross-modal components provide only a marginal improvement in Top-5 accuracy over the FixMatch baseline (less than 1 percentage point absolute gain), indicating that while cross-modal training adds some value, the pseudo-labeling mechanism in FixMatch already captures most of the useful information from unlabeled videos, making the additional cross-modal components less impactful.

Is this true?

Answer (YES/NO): NO